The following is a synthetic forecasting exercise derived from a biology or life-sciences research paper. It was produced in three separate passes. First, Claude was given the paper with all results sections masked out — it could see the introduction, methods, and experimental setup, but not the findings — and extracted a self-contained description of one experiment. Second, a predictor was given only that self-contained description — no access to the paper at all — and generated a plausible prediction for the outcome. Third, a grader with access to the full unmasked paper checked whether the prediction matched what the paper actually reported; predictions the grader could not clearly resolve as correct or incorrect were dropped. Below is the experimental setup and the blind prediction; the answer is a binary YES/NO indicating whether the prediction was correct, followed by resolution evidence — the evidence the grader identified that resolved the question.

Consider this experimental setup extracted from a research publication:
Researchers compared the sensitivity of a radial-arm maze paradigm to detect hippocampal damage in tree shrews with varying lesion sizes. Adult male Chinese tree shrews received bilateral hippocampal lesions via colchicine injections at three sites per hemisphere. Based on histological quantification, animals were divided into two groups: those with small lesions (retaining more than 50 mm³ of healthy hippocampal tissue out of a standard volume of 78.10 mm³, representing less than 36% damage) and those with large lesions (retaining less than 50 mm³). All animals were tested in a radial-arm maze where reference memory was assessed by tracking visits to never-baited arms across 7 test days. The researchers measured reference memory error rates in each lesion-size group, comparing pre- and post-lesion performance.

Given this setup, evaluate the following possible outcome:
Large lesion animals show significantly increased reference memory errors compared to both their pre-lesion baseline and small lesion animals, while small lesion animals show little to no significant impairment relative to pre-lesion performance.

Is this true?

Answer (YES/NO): YES